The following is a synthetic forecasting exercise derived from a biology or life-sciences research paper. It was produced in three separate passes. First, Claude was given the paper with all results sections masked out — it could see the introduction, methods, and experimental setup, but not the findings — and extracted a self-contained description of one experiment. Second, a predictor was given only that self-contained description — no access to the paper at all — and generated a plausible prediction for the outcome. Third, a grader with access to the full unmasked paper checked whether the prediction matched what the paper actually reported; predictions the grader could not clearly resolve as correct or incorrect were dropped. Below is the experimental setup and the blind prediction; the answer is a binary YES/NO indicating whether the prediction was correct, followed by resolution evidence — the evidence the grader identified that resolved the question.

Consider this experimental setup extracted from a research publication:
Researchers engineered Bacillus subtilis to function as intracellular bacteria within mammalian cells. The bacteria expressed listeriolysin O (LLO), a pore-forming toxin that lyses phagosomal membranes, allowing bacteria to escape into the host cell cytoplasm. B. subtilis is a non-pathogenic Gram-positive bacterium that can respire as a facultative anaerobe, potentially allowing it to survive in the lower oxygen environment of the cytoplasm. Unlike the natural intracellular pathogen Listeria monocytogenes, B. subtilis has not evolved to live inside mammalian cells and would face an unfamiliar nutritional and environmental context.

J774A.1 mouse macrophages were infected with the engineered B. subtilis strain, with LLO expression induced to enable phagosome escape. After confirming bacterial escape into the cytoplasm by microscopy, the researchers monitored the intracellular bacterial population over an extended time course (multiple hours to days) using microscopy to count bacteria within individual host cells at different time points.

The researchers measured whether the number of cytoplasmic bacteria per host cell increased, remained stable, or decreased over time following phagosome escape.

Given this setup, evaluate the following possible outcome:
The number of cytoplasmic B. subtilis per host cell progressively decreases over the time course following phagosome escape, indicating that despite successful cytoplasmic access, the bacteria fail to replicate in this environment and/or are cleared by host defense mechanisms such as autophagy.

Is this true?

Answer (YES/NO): NO